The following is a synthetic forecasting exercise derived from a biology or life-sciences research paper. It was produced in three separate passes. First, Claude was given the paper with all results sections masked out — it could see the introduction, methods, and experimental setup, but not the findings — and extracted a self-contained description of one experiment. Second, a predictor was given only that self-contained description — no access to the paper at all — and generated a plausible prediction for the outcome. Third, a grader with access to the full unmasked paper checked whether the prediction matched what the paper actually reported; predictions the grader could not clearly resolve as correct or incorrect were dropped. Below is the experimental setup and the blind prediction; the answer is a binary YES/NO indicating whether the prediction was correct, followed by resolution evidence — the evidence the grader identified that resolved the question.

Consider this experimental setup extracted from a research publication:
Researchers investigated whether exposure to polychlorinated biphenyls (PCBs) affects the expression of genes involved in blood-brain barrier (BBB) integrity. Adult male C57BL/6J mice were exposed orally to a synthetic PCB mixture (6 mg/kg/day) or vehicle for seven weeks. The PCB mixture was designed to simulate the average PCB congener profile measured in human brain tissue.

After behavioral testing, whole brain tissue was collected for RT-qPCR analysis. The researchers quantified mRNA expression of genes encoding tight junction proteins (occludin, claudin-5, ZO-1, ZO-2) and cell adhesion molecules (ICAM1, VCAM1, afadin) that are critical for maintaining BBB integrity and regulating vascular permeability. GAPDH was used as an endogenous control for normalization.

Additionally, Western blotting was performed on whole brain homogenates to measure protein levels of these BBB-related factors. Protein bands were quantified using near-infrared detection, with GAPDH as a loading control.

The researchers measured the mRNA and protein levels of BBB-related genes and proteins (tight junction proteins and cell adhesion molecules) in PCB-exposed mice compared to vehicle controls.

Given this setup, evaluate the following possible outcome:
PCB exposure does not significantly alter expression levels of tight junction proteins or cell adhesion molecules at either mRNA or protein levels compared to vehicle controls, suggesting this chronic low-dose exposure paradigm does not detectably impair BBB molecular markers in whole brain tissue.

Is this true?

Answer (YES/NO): NO